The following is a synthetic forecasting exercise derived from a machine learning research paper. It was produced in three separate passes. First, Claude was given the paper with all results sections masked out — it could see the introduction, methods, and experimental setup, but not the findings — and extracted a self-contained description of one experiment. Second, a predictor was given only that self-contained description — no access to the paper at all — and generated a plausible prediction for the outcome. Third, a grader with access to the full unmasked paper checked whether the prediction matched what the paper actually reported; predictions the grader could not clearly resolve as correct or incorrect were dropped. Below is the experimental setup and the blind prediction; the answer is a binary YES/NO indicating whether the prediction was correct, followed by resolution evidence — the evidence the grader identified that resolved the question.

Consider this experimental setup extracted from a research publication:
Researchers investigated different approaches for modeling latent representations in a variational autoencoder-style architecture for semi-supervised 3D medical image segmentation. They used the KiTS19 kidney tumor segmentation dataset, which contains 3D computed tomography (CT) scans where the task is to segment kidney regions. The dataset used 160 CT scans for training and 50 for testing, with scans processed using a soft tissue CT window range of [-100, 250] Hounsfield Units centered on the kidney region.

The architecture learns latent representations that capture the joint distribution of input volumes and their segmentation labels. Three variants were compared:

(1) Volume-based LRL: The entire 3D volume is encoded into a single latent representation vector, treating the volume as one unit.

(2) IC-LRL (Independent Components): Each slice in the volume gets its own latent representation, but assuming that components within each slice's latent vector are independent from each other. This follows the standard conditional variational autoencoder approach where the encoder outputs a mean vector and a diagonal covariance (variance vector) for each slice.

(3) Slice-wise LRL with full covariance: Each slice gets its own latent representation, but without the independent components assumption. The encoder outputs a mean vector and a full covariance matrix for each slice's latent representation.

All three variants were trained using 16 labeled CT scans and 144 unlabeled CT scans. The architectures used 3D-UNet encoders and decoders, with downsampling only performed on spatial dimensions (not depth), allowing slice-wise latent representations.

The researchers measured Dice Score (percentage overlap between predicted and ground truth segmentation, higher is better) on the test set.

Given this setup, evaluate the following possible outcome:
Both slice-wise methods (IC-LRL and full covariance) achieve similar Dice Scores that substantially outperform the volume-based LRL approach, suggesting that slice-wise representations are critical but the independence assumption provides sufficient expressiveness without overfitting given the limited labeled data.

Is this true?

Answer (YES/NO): NO